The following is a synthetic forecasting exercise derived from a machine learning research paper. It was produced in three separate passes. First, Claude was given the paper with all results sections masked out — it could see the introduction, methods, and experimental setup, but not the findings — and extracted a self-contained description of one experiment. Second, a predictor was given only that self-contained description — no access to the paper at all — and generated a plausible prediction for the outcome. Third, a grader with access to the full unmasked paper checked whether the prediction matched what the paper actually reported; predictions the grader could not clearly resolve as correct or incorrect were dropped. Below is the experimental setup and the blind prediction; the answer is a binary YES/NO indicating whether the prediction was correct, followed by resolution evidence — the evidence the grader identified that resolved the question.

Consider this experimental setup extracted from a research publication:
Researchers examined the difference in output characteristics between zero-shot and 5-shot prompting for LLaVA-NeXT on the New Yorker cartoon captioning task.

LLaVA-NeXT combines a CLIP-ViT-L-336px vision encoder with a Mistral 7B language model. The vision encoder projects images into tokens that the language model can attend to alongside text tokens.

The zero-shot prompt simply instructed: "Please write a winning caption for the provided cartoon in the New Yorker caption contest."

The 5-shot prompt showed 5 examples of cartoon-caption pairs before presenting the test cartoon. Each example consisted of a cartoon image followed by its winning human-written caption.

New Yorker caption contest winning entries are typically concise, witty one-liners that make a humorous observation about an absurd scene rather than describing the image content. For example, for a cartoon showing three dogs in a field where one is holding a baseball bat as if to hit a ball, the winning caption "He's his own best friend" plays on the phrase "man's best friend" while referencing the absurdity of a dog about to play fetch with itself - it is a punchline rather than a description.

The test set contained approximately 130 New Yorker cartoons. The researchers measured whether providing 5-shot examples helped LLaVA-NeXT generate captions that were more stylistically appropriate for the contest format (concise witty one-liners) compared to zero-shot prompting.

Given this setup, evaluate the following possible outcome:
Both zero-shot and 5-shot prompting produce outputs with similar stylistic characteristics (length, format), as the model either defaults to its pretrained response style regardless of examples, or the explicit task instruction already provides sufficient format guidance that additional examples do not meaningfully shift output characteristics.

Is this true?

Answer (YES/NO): NO